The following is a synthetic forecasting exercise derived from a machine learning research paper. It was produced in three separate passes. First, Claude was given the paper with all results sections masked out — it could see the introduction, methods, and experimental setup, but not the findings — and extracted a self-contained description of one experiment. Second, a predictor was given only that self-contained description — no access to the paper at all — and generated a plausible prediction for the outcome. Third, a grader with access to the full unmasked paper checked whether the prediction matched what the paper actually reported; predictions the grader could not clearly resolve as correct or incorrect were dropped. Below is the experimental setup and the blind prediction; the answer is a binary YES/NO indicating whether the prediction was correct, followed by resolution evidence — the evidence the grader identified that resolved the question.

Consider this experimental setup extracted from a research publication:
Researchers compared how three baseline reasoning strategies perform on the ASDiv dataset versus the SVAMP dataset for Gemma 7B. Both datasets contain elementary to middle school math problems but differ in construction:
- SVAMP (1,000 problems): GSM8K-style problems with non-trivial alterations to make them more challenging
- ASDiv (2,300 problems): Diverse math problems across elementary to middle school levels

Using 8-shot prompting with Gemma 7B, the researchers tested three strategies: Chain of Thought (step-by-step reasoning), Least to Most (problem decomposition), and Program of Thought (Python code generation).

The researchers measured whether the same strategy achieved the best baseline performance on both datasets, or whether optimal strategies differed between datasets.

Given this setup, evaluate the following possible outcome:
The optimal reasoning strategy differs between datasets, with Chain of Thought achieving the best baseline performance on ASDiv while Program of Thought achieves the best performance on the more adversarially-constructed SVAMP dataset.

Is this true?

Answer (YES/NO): NO